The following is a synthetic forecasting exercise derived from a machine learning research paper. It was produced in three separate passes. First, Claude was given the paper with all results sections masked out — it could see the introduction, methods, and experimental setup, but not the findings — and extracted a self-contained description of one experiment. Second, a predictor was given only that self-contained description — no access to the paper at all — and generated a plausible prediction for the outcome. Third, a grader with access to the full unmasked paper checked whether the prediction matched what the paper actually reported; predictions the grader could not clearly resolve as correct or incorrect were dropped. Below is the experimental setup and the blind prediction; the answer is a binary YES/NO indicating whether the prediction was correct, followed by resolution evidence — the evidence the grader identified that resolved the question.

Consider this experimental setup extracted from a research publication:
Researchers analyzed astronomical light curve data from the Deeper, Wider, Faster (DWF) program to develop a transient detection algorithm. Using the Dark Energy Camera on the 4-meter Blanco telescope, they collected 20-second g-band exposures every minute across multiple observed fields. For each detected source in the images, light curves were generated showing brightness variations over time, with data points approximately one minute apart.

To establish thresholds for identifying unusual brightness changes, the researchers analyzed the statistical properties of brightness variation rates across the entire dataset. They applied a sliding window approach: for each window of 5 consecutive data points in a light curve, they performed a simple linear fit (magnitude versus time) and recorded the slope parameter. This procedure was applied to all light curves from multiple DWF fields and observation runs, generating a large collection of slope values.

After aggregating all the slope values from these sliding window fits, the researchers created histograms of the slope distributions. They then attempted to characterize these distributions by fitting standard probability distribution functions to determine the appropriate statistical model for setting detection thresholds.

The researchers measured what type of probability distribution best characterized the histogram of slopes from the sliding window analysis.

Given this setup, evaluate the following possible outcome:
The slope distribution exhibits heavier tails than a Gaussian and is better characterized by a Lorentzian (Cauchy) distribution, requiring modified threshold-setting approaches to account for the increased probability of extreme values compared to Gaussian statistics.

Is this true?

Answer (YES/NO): NO